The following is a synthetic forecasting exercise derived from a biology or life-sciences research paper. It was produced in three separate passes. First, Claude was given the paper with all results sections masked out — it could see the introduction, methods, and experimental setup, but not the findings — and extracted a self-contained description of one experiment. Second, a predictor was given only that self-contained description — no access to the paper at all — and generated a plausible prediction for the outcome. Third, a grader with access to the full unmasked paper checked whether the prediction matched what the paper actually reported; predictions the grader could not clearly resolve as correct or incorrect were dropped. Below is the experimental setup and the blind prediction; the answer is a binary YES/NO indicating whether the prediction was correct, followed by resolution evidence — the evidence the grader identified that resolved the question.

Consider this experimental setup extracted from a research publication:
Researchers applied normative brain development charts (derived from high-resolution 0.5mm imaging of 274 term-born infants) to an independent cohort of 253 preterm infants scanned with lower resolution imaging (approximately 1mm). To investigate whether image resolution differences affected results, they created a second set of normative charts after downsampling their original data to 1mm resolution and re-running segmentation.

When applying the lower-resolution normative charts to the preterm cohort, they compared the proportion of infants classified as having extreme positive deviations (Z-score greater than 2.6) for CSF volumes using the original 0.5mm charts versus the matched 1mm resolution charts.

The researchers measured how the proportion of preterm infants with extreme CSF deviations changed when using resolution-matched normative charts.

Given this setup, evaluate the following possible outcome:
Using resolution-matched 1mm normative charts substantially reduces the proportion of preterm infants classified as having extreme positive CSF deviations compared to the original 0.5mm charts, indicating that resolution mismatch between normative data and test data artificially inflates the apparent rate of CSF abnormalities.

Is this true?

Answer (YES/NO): YES